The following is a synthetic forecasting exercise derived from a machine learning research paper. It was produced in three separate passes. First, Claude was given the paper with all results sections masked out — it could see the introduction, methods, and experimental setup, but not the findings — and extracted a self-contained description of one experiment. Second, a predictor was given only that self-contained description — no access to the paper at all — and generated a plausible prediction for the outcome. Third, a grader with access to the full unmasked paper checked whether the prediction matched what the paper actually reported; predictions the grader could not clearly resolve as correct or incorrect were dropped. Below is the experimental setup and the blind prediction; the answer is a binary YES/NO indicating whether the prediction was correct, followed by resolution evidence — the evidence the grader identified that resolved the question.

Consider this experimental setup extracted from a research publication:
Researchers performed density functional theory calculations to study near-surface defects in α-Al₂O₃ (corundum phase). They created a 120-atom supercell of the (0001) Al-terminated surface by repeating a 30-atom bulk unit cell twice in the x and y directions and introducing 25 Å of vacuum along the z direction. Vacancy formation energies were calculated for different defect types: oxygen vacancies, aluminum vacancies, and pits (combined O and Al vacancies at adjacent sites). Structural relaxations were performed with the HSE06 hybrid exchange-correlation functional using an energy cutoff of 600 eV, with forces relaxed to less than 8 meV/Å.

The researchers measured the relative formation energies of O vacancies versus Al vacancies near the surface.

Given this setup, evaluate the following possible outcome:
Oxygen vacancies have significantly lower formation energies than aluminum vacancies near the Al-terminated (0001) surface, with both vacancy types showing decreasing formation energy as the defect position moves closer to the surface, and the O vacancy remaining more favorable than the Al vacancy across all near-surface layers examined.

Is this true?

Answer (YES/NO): NO